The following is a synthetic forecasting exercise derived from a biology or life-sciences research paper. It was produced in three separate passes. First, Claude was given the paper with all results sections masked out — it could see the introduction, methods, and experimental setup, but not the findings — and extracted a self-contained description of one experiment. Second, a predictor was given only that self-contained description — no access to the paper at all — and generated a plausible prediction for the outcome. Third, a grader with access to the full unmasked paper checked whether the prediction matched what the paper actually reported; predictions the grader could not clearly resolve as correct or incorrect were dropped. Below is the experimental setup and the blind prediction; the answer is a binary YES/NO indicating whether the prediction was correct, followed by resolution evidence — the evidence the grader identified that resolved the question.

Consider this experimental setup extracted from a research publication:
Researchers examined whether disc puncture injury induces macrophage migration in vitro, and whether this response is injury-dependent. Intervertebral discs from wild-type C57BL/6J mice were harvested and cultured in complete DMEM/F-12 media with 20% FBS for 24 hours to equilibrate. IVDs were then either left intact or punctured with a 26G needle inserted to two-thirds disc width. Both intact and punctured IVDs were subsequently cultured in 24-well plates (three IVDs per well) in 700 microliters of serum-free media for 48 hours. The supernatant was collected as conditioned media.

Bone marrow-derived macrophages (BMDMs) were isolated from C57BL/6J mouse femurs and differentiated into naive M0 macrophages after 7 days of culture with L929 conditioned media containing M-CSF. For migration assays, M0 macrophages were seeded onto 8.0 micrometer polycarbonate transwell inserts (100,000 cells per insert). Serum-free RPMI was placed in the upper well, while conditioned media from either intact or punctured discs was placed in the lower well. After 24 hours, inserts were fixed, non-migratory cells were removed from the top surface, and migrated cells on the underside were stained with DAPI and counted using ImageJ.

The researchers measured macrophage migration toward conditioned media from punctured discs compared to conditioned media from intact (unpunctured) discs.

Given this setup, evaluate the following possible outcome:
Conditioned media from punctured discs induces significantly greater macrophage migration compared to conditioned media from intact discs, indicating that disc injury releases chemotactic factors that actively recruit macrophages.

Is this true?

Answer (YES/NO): YES